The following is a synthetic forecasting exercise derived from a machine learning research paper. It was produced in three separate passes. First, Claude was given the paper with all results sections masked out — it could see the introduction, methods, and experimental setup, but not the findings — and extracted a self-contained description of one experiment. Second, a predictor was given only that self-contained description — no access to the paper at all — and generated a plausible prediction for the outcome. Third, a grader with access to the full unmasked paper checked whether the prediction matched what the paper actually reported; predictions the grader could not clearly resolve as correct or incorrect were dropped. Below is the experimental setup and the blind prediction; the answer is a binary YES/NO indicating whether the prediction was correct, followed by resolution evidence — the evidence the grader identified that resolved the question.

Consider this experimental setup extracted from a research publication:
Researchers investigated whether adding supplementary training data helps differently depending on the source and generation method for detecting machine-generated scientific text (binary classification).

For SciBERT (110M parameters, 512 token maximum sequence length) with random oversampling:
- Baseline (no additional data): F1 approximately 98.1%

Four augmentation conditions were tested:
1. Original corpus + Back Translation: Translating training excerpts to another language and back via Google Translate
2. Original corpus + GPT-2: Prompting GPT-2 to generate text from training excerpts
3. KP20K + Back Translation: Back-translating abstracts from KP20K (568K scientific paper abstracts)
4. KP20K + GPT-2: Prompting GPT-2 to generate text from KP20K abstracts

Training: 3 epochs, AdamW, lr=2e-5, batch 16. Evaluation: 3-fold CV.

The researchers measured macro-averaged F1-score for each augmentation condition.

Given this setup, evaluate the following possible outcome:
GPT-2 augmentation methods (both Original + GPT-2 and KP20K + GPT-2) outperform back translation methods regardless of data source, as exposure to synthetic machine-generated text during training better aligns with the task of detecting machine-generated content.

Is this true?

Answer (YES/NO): NO